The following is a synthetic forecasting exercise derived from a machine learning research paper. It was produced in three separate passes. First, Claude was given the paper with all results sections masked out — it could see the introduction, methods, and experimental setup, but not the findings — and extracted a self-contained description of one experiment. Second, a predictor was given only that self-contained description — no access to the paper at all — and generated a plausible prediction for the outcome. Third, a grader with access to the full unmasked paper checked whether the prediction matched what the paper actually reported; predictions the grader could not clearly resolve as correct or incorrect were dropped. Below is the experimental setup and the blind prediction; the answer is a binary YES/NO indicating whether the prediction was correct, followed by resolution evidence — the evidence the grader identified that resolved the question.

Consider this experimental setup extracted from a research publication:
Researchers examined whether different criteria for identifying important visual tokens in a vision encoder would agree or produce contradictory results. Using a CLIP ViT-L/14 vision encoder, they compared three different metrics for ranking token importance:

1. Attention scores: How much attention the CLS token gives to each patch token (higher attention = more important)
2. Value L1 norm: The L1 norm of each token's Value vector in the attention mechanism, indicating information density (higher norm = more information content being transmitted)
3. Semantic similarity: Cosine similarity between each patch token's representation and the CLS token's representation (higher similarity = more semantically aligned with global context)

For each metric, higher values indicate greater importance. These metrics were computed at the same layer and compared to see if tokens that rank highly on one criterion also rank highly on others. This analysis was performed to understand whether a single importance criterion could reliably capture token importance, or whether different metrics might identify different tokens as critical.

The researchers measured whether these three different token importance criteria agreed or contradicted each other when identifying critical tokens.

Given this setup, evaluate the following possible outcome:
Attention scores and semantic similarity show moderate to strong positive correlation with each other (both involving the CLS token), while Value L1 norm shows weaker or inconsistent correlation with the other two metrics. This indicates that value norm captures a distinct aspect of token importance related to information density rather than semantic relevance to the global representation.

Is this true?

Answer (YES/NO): NO